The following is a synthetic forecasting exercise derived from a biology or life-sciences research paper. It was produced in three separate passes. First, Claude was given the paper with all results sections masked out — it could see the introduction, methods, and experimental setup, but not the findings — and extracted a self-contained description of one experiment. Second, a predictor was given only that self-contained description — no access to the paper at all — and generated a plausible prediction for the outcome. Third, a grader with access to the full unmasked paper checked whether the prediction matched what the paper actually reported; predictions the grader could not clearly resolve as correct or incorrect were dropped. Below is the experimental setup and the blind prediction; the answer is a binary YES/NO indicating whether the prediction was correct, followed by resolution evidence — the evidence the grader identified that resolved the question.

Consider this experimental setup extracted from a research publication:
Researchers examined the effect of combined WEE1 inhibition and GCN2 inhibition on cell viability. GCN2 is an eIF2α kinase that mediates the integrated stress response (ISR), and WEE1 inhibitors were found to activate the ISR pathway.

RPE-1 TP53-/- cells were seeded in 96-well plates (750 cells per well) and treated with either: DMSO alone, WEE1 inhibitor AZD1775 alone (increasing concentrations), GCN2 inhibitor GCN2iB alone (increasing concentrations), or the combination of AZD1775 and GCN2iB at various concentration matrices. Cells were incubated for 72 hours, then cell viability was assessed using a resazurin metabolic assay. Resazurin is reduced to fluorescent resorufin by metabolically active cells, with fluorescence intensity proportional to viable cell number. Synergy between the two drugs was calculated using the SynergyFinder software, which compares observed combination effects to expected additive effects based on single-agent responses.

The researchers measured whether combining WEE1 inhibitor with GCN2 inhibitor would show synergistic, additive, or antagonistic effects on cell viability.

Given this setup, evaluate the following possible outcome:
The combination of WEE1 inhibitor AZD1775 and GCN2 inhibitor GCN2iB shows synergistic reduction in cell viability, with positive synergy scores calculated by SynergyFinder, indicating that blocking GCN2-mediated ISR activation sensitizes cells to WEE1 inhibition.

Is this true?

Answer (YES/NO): NO